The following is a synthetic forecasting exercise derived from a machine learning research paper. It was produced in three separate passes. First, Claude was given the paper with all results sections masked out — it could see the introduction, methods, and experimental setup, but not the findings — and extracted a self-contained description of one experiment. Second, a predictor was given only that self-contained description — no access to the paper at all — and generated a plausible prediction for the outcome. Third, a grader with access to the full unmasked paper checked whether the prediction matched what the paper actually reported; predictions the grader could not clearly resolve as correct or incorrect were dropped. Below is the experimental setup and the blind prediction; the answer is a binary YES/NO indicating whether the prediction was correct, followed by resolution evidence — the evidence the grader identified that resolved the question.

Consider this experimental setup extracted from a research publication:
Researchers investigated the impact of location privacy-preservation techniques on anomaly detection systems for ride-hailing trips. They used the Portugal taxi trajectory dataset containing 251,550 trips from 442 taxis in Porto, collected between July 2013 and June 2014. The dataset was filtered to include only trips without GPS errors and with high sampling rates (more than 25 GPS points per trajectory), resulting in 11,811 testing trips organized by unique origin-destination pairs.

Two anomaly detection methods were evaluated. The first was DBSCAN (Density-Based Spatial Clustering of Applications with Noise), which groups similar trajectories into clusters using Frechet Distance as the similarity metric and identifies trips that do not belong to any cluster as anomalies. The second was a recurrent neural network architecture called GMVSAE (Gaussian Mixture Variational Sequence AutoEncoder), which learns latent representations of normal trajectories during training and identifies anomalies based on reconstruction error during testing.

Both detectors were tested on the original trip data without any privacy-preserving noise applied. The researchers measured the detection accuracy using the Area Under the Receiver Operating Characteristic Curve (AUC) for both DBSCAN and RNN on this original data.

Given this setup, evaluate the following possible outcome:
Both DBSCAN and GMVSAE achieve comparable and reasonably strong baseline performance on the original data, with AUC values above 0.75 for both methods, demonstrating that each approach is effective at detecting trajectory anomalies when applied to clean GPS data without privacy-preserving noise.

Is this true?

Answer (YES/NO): NO